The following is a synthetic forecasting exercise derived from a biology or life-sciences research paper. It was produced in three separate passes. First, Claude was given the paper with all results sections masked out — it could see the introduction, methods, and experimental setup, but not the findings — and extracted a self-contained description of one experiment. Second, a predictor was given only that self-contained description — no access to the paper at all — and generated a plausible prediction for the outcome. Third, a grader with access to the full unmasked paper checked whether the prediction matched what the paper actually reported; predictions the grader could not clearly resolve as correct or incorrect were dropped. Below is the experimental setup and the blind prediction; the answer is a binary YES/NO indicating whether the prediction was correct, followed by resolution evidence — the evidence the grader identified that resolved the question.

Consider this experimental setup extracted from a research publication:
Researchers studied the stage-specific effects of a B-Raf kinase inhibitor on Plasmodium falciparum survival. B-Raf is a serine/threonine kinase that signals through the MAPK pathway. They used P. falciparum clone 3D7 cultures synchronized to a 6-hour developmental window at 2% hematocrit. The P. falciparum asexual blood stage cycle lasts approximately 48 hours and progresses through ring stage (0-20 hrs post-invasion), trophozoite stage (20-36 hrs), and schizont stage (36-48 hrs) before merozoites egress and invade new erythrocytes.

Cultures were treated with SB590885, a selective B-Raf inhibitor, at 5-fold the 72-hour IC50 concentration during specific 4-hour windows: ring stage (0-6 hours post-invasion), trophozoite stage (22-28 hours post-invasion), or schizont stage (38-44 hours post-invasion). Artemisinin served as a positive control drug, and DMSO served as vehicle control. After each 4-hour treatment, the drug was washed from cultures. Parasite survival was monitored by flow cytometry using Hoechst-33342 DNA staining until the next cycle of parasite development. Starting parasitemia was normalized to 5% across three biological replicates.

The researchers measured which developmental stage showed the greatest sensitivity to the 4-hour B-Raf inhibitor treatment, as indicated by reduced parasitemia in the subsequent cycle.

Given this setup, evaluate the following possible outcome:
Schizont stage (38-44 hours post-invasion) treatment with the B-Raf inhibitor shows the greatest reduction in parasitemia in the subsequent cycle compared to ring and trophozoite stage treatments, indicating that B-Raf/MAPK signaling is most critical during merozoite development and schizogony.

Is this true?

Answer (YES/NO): NO